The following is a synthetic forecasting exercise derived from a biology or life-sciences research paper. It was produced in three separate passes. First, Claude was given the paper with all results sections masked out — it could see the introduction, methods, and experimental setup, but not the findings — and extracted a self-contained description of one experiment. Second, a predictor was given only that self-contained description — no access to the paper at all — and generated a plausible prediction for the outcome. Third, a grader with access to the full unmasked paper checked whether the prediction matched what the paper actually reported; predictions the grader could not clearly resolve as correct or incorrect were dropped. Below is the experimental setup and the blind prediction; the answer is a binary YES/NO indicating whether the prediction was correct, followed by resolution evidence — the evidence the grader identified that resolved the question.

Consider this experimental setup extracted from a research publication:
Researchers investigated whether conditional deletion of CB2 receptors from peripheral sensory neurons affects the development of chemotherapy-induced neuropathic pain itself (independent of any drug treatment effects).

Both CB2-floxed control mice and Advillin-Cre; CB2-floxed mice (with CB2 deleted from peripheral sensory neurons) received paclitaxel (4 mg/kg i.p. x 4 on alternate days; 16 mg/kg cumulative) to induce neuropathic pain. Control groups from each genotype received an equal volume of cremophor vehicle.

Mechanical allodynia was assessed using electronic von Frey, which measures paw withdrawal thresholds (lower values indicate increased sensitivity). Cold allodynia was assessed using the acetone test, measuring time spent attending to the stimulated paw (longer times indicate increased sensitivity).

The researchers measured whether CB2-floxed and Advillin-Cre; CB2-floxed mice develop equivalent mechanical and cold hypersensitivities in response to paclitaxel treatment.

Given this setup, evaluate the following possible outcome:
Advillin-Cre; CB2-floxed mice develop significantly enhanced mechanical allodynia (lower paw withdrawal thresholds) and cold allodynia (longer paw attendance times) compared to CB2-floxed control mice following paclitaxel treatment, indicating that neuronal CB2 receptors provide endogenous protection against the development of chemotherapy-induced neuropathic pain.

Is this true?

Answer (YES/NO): NO